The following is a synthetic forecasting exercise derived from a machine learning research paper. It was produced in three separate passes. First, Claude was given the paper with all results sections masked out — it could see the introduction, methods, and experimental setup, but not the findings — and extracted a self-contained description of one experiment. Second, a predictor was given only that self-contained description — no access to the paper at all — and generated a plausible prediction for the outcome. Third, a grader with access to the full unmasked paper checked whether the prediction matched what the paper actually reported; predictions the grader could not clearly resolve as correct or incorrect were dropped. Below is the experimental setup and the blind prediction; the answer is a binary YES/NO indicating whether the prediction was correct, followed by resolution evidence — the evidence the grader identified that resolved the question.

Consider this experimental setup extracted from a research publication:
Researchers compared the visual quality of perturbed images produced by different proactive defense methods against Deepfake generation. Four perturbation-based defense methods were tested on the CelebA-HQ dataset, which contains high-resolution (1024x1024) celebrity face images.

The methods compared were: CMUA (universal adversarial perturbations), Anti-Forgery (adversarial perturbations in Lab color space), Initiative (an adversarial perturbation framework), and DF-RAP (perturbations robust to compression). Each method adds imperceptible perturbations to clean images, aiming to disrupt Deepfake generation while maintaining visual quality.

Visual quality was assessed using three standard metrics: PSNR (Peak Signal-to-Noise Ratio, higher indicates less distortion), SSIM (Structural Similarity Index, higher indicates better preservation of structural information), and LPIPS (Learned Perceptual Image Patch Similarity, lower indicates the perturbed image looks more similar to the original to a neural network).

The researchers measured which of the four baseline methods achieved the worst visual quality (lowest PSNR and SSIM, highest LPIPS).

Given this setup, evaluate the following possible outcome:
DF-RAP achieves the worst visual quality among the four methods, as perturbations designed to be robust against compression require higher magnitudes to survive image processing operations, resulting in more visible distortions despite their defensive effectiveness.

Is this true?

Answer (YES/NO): NO